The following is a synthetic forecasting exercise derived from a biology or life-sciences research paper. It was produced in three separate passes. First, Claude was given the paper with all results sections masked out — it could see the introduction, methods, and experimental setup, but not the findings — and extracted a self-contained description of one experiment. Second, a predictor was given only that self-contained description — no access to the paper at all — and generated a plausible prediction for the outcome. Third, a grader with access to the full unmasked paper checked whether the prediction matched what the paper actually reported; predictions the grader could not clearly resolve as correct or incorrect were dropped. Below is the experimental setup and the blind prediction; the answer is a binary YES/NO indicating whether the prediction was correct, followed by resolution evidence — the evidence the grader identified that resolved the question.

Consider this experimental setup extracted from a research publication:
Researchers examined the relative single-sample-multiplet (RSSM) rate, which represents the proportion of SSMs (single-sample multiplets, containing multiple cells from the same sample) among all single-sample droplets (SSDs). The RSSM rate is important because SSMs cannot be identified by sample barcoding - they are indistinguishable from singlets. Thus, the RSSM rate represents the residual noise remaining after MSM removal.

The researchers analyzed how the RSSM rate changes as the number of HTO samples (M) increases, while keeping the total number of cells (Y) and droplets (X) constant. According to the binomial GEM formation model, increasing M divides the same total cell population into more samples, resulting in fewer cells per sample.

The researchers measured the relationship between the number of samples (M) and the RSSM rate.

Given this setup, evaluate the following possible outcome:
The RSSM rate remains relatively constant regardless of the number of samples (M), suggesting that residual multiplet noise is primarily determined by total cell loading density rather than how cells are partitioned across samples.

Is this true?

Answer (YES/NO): NO